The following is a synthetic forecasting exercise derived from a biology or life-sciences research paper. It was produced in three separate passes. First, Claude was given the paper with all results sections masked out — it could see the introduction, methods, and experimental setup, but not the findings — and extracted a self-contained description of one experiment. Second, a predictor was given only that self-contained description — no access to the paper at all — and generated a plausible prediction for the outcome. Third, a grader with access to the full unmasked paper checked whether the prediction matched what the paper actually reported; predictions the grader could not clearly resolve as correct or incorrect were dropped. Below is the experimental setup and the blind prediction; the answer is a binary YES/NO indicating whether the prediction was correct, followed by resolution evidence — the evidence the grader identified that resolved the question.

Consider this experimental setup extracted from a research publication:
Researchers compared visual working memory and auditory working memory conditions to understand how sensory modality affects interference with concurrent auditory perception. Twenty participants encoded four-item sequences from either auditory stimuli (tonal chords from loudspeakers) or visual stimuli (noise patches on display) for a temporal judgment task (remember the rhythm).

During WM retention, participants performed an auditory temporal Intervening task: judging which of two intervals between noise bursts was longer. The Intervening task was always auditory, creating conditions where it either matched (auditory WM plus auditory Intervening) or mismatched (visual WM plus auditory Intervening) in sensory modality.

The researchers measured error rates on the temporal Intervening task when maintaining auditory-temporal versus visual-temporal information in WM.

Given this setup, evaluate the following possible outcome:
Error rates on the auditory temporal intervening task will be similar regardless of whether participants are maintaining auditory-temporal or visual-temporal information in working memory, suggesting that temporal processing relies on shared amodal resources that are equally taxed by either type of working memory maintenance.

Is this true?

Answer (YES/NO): NO